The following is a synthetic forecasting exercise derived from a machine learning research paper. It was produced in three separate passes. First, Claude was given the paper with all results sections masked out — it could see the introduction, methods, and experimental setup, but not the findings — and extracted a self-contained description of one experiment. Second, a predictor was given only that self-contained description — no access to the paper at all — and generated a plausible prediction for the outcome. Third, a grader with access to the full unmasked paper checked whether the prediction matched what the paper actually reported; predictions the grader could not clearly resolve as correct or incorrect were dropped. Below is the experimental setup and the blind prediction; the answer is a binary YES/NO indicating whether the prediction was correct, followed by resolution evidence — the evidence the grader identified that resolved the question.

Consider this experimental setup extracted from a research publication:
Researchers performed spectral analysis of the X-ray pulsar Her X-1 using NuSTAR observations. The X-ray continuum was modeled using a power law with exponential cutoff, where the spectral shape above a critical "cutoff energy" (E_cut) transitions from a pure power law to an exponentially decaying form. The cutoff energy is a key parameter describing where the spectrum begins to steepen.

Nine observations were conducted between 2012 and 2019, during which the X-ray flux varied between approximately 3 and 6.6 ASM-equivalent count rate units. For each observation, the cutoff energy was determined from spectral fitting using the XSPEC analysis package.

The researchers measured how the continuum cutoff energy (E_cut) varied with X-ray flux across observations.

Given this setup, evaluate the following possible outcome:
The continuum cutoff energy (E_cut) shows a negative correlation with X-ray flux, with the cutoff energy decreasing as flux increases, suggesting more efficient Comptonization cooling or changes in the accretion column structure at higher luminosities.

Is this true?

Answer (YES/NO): NO